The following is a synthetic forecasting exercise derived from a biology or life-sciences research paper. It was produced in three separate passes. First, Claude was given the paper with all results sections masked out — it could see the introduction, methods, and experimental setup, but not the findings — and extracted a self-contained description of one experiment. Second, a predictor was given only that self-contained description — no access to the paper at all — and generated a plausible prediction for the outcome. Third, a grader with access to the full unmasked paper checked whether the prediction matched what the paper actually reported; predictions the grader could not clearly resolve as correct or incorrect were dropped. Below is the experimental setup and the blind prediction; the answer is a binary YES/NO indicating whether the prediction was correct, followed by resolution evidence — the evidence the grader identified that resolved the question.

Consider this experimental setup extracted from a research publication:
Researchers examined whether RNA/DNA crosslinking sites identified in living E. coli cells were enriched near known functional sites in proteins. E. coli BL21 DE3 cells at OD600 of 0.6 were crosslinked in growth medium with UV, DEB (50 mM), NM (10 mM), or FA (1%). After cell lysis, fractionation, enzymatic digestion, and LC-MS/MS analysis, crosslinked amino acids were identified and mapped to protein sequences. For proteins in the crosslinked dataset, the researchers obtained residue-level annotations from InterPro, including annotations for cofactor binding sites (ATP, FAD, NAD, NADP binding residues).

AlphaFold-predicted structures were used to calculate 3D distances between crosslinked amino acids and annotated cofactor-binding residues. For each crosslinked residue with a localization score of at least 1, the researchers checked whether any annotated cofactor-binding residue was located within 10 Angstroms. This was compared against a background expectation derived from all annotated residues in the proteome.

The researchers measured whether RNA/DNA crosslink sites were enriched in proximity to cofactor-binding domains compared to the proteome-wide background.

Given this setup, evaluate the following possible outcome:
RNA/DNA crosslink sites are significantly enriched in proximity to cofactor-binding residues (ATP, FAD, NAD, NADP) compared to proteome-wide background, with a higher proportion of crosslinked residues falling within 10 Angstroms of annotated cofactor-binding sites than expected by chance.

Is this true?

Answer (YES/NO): YES